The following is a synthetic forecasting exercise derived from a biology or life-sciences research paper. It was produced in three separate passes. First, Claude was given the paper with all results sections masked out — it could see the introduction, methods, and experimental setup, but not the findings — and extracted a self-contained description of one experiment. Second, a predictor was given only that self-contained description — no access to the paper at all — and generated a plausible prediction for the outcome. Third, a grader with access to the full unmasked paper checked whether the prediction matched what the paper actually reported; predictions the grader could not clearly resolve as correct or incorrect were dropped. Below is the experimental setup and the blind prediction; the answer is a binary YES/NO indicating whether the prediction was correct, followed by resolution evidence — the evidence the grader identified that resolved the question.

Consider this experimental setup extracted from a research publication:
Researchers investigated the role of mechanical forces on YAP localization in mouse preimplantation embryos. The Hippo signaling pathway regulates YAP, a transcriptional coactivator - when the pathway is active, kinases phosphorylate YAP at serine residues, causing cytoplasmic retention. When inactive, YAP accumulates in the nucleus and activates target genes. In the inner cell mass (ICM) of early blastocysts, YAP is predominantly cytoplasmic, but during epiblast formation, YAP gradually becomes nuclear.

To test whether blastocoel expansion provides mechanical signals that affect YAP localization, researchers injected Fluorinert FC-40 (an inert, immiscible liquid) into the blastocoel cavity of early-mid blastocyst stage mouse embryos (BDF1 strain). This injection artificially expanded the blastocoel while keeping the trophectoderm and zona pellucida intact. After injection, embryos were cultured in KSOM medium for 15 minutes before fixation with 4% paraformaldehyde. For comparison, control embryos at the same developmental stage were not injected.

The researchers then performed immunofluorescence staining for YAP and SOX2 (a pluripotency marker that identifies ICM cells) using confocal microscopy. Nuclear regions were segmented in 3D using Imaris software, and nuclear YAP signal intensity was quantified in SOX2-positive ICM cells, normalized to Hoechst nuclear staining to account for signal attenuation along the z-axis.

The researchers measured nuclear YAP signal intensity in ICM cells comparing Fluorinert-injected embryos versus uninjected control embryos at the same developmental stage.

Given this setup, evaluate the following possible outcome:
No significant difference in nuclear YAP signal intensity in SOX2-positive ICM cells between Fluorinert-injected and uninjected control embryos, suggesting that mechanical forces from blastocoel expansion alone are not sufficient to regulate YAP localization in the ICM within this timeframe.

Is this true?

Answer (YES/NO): NO